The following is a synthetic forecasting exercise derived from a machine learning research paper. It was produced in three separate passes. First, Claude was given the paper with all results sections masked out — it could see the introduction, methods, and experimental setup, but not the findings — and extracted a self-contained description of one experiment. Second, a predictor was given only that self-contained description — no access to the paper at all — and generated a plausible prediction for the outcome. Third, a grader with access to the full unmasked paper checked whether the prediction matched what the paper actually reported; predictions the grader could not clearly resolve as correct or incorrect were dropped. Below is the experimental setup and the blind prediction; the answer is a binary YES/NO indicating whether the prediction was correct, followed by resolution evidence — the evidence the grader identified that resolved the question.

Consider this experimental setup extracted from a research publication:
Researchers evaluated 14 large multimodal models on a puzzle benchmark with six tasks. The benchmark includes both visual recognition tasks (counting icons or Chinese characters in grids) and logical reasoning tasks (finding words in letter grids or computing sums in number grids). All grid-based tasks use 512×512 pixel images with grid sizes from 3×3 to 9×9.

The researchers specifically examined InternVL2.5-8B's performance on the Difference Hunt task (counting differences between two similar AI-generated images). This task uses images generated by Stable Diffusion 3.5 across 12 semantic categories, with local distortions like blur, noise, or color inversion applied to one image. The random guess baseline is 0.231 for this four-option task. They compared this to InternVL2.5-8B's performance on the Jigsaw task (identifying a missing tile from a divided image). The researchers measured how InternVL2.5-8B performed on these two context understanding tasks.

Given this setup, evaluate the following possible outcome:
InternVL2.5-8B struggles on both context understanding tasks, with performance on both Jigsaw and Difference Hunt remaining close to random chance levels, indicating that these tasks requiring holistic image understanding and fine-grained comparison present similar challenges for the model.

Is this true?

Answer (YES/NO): NO